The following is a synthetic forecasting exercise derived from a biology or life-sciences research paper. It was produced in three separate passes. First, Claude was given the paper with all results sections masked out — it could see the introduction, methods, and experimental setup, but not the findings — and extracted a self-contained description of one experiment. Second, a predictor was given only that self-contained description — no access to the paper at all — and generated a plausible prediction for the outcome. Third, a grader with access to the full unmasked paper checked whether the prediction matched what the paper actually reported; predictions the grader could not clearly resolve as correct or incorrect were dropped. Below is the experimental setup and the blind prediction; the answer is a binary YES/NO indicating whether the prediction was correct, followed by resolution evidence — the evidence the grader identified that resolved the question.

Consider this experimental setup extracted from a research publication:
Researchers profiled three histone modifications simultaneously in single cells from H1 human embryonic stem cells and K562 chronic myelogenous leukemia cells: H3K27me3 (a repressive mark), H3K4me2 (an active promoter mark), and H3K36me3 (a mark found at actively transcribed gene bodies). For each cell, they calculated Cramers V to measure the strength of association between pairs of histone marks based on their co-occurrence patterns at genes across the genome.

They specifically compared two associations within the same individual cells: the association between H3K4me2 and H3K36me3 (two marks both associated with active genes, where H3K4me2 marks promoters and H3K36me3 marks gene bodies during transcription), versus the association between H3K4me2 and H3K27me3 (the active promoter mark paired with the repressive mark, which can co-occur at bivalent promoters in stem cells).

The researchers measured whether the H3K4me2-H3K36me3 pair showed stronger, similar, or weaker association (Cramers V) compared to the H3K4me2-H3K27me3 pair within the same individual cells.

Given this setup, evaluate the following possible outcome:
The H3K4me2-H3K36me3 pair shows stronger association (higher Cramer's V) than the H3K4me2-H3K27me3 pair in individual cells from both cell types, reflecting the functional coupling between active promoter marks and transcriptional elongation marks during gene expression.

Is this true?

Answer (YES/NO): NO